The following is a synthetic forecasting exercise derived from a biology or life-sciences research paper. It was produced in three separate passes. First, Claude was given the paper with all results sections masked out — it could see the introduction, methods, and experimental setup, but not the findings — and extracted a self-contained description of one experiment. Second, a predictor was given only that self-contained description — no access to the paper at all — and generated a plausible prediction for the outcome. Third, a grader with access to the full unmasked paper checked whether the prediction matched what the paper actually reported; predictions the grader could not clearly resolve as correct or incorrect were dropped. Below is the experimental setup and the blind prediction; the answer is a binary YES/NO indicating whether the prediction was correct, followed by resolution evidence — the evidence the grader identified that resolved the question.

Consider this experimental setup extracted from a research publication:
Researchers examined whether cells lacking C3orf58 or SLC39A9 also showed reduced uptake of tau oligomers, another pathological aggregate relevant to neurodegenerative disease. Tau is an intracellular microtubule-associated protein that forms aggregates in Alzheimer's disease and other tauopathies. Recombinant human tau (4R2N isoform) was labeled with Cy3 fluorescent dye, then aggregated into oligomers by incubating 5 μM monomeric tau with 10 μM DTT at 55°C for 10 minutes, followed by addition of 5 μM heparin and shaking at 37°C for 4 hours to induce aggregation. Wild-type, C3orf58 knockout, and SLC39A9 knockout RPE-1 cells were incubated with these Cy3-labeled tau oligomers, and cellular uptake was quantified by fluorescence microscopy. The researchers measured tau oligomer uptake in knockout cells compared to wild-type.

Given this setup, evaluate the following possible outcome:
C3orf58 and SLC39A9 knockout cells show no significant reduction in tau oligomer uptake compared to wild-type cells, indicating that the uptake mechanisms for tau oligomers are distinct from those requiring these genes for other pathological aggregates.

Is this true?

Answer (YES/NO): YES